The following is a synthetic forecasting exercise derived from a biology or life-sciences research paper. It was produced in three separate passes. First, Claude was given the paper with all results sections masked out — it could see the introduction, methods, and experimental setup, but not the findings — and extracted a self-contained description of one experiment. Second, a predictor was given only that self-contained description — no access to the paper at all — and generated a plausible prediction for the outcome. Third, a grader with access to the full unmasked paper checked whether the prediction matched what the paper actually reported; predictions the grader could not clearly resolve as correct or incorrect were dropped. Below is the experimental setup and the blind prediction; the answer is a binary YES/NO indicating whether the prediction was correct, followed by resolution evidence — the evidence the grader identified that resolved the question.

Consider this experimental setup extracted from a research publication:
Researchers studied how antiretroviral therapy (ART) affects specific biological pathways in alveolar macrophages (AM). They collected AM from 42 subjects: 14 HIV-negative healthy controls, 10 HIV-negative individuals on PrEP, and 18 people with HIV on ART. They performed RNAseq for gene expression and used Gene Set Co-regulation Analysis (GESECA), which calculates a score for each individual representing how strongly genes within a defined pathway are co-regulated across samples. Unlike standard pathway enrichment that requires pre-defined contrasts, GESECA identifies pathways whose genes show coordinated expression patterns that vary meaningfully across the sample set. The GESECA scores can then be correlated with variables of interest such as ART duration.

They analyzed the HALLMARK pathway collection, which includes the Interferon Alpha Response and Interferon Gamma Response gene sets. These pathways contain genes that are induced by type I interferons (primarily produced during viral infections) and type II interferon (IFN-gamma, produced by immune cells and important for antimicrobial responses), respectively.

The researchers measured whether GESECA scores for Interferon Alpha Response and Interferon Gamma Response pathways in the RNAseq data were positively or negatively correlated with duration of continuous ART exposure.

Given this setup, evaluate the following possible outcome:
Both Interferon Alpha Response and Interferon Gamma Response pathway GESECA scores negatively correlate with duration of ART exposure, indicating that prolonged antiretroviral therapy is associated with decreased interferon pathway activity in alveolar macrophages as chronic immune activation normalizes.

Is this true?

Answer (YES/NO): NO